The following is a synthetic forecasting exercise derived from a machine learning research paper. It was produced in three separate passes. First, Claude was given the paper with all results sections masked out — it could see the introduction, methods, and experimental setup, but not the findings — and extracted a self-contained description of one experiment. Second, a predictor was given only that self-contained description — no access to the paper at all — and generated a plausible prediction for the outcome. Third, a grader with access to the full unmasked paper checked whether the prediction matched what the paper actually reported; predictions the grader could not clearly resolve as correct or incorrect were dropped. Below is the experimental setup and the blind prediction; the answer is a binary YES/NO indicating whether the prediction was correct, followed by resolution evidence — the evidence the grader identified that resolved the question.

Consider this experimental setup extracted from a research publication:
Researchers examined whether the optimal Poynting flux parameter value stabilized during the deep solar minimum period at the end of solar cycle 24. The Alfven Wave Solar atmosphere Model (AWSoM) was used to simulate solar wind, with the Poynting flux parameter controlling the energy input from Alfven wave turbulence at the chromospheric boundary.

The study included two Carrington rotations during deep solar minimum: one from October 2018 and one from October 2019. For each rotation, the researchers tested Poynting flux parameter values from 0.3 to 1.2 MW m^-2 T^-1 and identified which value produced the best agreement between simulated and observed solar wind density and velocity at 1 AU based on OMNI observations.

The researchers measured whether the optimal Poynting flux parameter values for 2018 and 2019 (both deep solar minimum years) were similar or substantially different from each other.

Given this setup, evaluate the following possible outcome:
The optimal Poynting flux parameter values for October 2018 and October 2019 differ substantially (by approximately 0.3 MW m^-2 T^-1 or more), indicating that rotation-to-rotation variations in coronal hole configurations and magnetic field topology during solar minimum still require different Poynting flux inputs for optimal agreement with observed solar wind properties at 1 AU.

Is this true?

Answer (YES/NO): NO